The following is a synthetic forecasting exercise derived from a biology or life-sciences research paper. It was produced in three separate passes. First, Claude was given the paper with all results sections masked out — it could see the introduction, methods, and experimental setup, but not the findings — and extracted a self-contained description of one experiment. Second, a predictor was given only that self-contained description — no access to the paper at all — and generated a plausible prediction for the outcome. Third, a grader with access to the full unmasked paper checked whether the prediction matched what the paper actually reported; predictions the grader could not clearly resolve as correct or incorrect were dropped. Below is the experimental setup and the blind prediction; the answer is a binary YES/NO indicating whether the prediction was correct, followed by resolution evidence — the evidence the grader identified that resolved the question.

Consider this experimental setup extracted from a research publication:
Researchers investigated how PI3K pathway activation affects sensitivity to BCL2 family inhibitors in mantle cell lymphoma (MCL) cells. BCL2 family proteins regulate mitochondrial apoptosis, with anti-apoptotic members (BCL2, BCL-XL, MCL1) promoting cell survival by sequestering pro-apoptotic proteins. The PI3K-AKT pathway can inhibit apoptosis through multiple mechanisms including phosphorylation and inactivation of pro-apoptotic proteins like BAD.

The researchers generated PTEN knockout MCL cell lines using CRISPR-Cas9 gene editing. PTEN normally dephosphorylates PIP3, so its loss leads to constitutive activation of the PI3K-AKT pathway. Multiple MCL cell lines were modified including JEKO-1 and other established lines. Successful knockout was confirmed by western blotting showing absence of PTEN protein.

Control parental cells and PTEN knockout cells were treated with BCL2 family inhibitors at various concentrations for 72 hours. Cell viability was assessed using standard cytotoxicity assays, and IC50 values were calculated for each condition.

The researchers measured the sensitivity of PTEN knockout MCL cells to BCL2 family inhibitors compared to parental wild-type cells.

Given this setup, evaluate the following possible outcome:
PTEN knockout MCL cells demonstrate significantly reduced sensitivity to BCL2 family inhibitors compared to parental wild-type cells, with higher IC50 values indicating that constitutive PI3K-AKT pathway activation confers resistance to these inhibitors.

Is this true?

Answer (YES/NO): NO